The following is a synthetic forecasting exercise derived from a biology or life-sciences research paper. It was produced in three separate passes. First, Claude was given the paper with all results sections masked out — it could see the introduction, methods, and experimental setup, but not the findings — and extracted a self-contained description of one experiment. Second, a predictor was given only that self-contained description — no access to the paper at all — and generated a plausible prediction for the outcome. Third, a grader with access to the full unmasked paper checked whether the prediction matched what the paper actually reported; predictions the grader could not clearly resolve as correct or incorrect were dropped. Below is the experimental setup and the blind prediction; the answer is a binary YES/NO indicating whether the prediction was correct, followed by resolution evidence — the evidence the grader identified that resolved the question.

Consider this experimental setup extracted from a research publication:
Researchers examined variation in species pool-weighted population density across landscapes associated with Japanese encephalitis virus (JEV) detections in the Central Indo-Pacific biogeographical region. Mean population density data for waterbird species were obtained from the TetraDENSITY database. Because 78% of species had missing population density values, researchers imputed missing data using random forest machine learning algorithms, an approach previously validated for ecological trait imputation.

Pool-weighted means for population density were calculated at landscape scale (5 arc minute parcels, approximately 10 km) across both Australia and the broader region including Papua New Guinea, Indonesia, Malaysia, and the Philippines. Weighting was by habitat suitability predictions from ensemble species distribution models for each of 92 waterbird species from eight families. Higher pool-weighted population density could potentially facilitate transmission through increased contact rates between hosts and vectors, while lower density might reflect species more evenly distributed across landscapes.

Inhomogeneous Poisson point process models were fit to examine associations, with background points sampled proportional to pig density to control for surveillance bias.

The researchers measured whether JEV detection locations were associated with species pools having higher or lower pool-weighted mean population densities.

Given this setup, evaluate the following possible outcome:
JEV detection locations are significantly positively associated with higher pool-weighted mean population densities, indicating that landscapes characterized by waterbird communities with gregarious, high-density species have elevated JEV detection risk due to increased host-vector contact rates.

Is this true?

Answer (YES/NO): NO